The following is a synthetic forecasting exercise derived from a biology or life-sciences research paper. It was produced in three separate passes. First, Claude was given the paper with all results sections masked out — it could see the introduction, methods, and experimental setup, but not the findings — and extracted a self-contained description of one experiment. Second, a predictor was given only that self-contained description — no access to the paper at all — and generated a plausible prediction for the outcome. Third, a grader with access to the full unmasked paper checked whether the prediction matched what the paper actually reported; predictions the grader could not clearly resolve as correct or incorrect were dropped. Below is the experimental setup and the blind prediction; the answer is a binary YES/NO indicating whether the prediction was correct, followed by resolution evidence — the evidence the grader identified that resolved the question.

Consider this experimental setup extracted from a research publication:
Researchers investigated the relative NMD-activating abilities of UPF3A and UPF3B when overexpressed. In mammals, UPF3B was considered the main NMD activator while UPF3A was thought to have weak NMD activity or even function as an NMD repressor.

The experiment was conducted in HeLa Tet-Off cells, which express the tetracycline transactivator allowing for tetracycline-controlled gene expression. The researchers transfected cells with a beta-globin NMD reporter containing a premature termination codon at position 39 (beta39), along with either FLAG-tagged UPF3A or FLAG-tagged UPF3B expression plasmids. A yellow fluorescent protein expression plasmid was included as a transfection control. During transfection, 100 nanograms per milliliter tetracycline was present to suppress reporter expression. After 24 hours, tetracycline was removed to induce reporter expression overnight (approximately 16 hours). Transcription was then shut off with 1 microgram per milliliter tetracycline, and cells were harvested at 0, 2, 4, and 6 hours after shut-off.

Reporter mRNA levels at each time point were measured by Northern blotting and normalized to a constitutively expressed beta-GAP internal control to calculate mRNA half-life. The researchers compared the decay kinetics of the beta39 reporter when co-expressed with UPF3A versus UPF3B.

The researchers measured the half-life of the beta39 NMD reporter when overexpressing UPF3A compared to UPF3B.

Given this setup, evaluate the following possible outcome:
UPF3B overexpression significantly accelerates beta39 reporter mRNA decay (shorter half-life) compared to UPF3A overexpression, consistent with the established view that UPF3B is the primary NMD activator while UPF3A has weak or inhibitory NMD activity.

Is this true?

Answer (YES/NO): NO